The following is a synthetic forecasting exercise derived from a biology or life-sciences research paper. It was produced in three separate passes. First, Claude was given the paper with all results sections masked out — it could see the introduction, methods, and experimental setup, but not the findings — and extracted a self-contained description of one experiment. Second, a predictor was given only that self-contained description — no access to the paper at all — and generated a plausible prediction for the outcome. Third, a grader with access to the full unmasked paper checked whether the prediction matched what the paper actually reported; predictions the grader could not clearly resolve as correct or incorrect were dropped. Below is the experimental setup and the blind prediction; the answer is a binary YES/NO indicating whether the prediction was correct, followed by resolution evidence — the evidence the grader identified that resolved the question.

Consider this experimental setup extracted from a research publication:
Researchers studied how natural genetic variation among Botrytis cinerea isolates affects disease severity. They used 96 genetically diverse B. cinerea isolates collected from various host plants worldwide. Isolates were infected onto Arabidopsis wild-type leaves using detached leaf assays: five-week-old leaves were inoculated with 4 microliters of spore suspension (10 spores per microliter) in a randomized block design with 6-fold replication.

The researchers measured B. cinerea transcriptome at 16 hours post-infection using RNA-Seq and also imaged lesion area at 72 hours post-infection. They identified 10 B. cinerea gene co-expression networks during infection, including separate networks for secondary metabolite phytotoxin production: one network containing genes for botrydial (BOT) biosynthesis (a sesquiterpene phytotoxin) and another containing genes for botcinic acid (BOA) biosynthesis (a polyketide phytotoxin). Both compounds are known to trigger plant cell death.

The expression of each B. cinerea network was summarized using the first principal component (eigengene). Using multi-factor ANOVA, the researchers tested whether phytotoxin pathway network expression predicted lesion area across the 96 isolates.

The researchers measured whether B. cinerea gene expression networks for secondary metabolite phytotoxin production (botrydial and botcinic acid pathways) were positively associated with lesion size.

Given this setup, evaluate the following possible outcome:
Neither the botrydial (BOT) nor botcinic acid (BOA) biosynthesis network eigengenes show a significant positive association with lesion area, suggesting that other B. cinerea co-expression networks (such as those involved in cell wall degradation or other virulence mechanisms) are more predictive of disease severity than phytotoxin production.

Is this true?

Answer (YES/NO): NO